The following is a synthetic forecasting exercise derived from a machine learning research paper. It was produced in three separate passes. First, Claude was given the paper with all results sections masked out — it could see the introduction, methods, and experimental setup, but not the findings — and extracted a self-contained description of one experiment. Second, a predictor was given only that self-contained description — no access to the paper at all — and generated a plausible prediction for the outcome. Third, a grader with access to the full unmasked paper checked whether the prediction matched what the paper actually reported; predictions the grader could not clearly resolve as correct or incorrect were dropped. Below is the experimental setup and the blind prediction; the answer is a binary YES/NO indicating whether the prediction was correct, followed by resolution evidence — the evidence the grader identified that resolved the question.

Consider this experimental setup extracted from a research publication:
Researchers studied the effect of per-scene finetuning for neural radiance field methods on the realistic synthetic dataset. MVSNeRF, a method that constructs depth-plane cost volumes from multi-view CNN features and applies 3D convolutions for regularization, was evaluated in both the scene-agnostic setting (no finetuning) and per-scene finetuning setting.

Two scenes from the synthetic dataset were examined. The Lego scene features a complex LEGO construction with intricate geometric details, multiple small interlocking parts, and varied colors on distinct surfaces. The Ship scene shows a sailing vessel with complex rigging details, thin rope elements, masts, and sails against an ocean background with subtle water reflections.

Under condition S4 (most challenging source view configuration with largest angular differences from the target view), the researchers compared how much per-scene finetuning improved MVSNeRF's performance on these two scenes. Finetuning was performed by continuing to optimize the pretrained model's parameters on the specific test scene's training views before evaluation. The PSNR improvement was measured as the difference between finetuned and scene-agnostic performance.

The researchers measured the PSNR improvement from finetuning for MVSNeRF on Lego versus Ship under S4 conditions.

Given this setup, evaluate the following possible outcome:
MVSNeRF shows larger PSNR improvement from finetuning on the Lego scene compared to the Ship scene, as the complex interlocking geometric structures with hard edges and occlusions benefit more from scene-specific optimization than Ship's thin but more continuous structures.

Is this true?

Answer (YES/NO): YES